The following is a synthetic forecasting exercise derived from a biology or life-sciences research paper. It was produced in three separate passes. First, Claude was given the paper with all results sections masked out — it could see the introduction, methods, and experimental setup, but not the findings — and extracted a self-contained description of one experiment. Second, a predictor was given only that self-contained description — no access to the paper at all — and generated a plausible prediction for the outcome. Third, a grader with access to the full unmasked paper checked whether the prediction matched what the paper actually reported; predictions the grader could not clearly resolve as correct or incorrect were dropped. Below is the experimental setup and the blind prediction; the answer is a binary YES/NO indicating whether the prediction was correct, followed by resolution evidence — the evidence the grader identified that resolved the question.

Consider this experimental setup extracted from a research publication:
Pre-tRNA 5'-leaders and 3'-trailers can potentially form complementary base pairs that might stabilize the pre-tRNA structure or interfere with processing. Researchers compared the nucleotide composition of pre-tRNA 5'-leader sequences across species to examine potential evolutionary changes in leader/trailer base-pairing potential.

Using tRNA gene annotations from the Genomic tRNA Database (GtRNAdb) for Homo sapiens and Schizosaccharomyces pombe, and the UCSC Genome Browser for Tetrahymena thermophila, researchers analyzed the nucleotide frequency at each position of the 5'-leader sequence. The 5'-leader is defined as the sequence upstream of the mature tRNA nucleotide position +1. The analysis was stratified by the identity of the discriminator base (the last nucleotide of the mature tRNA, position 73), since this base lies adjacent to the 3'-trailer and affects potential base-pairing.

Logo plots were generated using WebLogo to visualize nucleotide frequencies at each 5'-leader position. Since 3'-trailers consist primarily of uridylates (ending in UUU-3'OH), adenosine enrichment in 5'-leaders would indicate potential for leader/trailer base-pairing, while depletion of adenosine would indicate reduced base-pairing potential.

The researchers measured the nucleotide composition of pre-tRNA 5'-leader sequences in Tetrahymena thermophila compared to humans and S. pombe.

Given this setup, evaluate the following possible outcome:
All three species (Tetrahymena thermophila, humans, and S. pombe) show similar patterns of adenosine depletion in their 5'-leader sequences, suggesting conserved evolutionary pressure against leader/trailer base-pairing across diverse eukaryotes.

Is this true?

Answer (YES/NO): NO